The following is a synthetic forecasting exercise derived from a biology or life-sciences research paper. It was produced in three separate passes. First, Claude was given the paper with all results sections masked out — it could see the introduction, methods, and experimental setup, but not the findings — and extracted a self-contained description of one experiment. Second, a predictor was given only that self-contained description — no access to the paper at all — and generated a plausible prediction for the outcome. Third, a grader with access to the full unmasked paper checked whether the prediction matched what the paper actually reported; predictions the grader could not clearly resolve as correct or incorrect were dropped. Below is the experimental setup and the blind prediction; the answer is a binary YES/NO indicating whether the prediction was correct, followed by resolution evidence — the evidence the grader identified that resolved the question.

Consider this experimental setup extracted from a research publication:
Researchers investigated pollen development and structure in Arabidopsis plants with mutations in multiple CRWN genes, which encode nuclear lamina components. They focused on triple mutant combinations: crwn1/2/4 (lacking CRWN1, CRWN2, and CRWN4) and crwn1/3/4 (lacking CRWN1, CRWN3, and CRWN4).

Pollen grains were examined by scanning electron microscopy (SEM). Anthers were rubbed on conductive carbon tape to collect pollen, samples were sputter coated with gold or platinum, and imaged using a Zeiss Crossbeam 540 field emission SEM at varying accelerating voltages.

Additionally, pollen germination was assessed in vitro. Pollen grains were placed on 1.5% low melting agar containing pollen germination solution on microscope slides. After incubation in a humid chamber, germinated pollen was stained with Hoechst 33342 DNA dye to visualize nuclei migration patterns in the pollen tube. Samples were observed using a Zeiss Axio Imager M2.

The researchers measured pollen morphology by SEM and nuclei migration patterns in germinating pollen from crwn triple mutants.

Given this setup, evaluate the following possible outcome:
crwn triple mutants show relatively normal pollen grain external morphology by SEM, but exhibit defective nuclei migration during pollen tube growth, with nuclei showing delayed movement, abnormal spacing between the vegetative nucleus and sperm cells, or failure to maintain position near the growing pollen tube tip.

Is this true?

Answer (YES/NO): NO